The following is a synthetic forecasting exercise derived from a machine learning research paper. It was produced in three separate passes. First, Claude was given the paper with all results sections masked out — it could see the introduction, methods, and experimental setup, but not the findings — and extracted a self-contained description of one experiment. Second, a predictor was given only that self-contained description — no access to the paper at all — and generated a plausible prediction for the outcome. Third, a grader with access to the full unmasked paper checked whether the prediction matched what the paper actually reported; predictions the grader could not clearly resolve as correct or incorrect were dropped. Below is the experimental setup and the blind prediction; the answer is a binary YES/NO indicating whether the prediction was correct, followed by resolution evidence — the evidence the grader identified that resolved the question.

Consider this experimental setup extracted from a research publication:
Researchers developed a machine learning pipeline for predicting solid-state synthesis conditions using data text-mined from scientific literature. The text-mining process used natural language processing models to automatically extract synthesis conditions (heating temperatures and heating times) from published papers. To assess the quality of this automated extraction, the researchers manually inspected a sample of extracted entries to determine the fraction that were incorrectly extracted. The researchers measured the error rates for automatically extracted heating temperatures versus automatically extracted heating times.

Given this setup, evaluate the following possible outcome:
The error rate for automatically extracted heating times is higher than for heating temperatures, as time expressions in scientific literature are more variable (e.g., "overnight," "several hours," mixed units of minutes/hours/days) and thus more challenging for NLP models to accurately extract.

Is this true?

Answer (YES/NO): YES